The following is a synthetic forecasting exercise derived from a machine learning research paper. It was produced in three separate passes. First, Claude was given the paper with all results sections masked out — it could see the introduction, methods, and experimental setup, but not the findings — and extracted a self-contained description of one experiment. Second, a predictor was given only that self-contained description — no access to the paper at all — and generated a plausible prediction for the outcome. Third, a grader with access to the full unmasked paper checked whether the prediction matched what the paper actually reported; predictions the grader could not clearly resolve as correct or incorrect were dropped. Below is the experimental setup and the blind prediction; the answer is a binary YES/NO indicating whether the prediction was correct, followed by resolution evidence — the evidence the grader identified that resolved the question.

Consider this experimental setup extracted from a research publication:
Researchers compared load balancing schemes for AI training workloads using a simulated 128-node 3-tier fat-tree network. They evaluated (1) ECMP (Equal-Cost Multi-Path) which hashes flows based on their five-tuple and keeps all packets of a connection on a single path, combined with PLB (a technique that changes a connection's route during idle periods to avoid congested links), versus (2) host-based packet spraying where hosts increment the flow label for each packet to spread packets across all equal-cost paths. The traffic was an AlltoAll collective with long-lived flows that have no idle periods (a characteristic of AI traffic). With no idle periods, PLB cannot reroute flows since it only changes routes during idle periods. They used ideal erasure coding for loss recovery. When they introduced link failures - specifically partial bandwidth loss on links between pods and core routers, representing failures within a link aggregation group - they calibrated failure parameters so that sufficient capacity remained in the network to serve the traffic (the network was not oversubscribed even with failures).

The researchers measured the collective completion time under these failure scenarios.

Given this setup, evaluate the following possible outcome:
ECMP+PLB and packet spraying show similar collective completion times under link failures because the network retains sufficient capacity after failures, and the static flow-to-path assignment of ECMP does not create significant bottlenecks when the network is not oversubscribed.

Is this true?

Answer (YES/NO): NO